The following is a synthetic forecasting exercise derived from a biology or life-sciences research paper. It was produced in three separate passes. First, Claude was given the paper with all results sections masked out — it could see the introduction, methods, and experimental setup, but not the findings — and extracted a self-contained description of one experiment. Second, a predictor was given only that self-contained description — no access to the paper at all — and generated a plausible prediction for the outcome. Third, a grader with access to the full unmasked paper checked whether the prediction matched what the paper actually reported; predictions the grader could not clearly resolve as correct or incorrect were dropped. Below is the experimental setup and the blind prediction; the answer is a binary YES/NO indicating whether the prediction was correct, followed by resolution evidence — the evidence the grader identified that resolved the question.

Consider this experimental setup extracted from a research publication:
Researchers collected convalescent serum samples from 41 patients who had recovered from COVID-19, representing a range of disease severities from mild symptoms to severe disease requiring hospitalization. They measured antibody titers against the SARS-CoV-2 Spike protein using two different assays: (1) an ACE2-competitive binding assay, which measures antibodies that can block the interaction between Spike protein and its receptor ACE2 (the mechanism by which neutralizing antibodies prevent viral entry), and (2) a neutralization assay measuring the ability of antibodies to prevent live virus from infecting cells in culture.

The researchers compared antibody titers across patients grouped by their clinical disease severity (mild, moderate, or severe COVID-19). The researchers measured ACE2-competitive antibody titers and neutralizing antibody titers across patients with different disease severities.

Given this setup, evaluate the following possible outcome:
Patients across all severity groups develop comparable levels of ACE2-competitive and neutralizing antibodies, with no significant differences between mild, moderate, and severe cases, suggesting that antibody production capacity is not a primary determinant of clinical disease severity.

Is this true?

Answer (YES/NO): NO